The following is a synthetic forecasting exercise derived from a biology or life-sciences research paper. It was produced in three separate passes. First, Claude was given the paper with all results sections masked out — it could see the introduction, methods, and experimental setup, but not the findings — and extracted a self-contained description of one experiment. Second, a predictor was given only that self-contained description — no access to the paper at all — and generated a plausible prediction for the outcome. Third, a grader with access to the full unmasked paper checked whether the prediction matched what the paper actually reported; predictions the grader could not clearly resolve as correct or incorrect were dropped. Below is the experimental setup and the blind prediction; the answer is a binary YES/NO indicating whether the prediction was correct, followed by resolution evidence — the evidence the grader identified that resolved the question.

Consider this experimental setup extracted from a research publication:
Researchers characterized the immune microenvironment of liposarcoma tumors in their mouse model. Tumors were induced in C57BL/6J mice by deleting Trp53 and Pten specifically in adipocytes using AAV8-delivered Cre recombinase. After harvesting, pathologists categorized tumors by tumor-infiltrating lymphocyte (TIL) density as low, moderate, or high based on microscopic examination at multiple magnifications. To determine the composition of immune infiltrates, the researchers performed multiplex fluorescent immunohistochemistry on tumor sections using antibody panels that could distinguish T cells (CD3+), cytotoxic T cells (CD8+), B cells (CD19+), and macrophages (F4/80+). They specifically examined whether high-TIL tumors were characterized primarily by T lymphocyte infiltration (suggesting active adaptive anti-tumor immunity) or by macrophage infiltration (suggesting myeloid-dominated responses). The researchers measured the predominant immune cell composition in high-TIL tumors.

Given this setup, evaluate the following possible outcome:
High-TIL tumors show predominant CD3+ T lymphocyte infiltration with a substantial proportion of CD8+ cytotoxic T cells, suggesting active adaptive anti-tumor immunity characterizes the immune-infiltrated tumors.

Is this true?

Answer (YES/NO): YES